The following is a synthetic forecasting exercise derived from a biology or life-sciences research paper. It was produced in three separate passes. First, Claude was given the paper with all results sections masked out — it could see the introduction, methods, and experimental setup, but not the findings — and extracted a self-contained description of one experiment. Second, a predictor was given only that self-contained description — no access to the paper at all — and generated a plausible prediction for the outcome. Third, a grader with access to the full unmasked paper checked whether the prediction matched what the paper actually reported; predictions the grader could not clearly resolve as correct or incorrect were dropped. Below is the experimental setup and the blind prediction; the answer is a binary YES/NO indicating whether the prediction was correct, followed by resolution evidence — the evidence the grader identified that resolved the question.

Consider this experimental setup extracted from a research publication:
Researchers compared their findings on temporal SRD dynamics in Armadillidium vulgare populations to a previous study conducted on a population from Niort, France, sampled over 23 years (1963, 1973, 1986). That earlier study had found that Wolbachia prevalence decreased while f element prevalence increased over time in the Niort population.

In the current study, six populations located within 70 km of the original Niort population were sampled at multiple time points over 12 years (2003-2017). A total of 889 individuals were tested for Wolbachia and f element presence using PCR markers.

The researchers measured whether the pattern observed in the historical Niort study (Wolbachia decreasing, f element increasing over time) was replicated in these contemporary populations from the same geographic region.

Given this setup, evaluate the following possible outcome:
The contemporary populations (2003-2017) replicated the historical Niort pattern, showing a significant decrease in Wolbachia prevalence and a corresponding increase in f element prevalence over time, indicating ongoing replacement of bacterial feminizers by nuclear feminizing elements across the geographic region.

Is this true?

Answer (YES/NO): NO